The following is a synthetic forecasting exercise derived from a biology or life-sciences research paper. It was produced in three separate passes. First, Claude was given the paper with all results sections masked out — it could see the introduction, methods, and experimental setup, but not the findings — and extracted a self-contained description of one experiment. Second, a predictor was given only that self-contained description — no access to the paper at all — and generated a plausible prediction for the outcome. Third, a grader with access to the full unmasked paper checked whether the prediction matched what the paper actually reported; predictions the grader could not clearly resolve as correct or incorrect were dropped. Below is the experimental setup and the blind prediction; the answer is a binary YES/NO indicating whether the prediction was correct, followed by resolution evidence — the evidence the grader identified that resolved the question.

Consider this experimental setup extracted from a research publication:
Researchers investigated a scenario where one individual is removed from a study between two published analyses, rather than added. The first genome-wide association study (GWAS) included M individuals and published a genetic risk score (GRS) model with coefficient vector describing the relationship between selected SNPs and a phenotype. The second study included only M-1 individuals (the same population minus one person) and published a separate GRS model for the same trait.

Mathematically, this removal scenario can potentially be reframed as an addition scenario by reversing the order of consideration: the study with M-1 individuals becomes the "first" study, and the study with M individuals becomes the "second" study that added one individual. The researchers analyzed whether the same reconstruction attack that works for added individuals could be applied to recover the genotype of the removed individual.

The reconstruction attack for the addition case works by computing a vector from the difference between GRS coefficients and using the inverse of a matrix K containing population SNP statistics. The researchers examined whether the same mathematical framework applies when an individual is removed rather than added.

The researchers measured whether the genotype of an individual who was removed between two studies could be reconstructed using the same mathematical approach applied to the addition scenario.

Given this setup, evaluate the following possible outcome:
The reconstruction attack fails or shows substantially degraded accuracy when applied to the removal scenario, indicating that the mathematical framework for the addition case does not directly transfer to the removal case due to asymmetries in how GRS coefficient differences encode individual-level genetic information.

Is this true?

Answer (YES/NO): NO